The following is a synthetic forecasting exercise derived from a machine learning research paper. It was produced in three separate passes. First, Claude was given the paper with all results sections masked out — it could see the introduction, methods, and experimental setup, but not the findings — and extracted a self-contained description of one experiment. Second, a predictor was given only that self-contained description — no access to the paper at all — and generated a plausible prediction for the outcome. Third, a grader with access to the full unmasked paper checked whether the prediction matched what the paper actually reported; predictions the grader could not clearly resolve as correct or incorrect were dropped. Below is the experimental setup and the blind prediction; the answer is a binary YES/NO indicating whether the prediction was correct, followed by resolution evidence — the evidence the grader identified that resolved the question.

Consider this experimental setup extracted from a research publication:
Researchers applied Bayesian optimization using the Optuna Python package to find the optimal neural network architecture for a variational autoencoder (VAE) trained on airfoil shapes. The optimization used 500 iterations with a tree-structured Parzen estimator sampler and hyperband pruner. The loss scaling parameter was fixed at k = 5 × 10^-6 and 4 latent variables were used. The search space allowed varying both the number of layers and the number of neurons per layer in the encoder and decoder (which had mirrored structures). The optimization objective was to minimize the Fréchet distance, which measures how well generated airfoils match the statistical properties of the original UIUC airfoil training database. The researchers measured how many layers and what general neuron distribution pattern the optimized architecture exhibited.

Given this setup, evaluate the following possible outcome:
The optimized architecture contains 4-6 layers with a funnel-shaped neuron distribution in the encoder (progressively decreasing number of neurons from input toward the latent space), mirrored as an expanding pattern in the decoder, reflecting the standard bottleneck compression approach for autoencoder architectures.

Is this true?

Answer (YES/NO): NO